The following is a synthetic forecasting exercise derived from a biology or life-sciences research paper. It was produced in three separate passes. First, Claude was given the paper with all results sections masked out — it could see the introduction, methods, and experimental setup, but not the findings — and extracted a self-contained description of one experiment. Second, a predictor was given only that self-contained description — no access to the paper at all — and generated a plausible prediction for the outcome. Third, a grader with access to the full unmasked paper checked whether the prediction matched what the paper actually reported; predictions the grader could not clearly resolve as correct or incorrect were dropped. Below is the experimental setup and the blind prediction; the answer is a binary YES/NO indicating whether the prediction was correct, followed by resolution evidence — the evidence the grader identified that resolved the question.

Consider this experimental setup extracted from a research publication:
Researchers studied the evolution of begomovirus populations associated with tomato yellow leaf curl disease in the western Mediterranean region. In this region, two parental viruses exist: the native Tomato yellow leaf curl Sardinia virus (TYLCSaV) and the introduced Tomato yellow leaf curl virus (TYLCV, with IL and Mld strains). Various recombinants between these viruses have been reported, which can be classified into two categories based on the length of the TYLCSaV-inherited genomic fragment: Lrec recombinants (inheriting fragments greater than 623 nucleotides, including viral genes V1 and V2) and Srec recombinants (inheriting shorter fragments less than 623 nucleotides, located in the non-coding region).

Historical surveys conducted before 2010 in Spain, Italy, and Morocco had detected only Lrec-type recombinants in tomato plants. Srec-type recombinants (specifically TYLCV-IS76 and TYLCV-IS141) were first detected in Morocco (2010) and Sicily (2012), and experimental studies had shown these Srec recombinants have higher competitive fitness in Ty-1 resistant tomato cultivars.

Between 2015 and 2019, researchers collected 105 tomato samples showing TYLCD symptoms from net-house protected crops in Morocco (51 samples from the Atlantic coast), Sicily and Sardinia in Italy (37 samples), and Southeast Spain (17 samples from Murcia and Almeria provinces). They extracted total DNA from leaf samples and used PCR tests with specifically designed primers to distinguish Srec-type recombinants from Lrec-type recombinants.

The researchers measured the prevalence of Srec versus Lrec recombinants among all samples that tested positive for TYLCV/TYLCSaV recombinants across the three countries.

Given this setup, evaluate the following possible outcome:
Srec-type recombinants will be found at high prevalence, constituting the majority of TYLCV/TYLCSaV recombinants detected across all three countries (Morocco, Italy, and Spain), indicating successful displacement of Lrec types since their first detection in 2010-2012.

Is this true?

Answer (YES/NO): YES